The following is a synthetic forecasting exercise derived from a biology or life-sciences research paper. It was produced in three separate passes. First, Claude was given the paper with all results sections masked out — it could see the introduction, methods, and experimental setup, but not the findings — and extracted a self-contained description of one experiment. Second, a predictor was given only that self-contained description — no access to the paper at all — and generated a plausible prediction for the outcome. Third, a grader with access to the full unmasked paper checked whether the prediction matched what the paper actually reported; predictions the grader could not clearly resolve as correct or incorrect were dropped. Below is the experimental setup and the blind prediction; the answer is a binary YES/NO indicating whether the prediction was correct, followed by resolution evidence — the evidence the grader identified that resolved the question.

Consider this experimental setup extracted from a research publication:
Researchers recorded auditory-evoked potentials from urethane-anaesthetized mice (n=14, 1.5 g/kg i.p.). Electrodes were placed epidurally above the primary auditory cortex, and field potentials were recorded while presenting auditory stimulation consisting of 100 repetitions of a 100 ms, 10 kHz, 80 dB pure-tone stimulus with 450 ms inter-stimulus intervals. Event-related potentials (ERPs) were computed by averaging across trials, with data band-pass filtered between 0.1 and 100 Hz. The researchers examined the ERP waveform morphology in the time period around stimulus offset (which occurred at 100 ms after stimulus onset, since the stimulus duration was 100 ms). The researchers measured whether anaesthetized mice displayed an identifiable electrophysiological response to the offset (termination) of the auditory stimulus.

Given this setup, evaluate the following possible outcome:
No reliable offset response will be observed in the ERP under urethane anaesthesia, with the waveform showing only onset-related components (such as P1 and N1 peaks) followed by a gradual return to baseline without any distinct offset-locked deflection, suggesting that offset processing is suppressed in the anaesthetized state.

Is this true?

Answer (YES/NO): NO